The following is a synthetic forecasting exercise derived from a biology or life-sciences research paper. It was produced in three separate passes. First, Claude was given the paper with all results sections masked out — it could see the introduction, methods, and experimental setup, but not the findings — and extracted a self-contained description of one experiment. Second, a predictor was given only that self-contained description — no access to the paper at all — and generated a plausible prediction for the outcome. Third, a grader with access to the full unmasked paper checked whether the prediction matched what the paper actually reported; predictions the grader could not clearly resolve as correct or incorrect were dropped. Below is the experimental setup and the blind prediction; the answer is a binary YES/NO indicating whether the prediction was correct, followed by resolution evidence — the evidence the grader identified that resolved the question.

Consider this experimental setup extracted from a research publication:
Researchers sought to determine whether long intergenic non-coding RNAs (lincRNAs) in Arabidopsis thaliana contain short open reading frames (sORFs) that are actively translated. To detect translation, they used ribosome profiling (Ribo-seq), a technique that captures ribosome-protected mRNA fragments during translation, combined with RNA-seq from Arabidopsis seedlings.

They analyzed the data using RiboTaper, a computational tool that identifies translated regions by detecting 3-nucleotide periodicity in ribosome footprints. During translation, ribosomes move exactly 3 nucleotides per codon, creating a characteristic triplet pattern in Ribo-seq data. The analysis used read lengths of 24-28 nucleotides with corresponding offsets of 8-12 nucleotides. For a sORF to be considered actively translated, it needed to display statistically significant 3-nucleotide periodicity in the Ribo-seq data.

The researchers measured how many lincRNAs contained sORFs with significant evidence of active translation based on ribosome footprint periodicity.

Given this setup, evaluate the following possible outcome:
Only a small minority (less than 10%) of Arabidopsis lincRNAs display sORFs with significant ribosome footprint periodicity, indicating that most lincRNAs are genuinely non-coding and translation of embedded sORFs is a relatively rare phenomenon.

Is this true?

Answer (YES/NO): NO